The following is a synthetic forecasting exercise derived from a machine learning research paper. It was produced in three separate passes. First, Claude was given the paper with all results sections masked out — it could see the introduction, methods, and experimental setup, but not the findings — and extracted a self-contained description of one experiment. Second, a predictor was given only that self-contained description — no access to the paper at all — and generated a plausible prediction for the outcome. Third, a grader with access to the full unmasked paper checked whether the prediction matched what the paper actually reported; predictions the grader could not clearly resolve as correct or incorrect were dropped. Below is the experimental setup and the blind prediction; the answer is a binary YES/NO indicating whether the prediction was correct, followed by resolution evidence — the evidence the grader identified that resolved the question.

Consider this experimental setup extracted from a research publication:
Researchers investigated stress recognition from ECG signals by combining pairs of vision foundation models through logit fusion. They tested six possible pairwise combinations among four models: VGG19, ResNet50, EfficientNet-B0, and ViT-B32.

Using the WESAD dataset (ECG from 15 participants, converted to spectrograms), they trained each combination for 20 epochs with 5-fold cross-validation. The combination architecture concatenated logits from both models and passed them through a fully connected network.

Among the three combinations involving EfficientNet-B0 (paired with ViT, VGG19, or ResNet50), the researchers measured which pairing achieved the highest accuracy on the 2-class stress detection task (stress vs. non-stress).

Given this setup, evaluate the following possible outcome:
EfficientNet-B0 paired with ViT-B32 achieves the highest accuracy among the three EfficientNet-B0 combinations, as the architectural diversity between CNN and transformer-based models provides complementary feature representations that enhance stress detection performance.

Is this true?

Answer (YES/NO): NO